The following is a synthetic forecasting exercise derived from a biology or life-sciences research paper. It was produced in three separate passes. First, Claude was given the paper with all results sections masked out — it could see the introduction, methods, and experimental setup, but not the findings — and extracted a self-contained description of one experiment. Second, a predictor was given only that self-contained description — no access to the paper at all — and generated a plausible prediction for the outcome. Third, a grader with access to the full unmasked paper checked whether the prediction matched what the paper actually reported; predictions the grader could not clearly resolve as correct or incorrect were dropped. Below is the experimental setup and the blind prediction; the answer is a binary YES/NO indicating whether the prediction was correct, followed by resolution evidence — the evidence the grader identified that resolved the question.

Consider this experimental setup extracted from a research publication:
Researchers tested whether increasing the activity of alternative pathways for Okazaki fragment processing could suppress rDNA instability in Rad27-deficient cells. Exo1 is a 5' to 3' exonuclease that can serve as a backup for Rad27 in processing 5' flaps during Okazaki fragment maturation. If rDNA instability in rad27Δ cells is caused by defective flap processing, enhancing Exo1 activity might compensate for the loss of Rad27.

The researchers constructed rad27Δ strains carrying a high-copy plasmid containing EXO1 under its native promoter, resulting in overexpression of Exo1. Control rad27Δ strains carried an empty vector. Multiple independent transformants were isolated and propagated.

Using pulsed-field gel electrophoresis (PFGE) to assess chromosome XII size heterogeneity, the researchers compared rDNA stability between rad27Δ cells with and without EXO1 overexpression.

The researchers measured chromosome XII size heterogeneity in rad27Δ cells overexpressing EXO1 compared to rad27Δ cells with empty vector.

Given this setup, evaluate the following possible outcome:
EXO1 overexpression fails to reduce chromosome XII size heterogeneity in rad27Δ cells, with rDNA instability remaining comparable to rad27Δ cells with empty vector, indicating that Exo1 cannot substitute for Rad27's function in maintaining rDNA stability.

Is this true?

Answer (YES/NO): NO